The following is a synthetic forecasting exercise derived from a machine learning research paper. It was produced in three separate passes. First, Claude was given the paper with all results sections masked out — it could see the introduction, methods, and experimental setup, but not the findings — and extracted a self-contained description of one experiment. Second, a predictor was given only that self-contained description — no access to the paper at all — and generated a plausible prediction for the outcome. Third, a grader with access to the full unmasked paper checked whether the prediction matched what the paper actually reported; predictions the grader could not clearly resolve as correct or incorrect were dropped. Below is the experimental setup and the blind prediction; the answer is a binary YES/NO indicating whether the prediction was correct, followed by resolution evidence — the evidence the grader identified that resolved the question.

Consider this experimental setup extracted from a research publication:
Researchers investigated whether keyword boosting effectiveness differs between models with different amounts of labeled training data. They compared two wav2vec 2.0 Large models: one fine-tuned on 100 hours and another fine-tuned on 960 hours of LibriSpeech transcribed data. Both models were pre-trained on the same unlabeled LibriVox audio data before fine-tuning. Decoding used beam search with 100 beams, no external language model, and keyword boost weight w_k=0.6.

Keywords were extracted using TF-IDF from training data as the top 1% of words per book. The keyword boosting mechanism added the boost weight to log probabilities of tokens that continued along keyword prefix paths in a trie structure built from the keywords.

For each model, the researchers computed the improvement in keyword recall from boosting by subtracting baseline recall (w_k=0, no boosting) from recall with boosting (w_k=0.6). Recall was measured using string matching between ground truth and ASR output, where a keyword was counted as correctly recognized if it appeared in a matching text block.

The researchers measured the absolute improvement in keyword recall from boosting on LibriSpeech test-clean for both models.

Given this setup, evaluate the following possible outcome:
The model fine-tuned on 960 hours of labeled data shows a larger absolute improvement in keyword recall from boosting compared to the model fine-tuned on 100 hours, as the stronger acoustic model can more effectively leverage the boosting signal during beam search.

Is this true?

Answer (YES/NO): NO